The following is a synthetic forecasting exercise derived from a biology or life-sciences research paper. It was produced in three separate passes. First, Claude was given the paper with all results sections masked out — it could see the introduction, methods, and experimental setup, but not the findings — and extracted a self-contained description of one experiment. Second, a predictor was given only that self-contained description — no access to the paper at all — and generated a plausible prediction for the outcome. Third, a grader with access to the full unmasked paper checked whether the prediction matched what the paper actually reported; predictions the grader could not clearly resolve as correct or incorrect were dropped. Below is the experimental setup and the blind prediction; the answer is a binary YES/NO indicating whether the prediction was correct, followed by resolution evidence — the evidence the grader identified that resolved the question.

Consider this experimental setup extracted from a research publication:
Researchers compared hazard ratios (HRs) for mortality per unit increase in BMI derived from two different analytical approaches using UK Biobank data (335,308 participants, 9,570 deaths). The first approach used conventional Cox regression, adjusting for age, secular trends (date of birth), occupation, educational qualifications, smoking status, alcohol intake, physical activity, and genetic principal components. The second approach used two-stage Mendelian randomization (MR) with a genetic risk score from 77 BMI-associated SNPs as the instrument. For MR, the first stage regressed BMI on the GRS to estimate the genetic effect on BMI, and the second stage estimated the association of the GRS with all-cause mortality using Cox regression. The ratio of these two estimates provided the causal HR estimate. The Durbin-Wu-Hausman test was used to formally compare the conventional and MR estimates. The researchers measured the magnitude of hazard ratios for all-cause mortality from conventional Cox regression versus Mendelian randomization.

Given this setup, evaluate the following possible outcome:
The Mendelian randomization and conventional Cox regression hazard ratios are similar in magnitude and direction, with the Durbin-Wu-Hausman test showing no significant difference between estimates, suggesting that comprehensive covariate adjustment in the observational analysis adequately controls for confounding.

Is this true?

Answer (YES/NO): YES